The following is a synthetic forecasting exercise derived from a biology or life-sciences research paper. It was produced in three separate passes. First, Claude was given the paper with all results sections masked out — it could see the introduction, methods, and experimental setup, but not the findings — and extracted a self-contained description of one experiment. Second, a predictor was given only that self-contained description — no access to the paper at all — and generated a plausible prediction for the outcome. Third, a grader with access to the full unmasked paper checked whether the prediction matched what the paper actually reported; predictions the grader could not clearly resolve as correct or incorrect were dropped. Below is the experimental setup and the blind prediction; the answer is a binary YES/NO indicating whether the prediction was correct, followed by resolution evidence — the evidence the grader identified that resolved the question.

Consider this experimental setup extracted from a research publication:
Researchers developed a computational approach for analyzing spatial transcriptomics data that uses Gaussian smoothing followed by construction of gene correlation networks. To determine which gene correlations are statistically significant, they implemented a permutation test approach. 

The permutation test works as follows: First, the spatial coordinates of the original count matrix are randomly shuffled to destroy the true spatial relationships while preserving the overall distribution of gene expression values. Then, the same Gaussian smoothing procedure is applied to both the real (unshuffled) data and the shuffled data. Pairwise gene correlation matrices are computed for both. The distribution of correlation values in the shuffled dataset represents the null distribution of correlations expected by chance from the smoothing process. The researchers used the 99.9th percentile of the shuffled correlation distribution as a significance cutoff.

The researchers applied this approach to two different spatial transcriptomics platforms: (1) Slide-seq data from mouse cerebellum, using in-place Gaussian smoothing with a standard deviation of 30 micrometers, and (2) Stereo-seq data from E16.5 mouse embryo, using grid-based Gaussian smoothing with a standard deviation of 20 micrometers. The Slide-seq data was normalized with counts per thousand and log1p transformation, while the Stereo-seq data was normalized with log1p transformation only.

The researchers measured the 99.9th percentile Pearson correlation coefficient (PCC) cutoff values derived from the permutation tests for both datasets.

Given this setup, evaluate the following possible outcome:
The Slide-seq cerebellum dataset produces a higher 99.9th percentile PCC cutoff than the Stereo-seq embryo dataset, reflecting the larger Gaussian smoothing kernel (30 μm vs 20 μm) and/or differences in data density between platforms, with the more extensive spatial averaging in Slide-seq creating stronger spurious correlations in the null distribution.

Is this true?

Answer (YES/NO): YES